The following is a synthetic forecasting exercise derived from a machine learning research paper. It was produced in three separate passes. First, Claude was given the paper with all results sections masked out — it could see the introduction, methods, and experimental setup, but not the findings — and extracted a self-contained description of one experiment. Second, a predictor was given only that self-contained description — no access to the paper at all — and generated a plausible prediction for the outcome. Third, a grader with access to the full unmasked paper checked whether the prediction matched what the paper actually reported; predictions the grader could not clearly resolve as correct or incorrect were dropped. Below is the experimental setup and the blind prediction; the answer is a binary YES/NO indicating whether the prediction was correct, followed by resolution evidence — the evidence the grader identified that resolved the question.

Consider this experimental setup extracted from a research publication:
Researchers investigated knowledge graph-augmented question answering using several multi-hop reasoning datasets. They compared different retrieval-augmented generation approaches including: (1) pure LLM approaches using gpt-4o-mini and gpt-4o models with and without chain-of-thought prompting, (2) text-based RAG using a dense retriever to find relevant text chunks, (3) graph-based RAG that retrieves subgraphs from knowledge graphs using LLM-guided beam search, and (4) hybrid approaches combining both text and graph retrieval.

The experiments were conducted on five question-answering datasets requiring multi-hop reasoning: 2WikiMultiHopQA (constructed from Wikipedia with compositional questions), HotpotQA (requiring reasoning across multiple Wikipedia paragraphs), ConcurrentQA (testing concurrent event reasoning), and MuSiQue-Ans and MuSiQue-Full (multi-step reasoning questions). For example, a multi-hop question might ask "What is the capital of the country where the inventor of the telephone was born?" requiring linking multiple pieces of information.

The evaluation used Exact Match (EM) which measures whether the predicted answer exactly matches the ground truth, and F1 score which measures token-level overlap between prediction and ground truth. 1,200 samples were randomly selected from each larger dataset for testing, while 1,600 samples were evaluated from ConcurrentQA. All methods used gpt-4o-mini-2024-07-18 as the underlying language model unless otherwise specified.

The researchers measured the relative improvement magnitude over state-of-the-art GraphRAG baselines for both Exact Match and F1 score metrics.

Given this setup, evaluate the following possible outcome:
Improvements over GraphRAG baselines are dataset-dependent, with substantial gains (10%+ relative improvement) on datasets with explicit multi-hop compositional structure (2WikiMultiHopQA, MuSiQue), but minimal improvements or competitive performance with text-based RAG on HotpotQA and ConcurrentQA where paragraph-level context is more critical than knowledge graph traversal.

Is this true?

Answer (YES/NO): NO